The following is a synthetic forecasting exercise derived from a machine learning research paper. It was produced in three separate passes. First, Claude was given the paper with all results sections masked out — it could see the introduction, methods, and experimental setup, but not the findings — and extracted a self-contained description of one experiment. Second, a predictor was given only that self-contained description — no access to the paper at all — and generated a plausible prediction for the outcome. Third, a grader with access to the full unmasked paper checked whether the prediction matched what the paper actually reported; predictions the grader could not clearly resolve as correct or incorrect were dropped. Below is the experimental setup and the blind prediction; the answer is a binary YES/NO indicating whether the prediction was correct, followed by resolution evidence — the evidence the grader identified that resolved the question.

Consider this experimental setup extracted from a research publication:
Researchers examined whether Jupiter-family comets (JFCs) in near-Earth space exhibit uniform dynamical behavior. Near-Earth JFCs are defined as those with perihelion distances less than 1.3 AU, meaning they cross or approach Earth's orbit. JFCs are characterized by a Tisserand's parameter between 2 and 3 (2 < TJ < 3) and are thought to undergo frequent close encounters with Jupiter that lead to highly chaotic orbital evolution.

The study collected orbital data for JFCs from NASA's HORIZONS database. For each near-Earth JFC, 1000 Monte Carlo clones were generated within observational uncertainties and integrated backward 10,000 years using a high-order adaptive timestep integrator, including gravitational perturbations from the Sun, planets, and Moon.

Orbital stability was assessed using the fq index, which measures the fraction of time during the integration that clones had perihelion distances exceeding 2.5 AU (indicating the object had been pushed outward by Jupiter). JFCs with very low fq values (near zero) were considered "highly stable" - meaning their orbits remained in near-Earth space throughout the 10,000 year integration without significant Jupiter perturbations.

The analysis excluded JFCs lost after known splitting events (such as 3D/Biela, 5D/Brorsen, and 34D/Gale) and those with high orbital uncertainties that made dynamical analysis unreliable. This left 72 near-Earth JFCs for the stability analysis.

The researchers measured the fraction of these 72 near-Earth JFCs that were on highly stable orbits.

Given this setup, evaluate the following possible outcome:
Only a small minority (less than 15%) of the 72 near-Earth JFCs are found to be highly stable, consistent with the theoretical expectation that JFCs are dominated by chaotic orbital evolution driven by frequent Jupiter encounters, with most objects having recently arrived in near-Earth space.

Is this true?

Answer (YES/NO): NO